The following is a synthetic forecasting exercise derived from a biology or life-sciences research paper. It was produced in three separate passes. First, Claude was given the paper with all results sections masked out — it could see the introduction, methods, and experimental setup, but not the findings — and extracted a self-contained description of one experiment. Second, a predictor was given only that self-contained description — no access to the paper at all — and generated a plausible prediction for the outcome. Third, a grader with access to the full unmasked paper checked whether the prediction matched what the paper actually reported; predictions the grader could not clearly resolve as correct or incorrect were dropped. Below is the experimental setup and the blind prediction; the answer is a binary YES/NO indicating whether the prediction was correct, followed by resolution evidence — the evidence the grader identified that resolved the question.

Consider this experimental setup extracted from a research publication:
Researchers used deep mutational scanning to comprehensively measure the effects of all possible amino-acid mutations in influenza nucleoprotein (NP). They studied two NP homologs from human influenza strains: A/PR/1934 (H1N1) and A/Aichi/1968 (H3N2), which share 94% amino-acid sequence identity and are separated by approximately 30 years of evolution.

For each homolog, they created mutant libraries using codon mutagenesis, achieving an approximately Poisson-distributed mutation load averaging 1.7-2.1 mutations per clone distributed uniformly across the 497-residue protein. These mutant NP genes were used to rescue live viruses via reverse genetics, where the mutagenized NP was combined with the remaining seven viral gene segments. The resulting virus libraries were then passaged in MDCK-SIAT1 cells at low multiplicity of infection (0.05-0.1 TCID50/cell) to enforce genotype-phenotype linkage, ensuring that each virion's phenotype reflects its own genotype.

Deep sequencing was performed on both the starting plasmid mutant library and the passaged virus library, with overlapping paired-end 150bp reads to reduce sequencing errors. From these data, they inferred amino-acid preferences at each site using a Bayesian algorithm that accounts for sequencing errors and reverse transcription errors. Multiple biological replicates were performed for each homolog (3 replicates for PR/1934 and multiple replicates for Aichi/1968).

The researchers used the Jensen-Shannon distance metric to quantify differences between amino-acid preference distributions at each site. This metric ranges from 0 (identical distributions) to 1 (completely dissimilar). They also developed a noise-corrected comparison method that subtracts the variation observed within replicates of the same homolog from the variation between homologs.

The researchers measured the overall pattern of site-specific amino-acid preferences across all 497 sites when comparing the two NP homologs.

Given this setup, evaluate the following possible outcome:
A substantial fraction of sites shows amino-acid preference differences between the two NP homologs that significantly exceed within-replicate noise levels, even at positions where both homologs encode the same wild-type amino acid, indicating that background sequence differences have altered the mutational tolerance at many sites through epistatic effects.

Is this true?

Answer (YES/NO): NO